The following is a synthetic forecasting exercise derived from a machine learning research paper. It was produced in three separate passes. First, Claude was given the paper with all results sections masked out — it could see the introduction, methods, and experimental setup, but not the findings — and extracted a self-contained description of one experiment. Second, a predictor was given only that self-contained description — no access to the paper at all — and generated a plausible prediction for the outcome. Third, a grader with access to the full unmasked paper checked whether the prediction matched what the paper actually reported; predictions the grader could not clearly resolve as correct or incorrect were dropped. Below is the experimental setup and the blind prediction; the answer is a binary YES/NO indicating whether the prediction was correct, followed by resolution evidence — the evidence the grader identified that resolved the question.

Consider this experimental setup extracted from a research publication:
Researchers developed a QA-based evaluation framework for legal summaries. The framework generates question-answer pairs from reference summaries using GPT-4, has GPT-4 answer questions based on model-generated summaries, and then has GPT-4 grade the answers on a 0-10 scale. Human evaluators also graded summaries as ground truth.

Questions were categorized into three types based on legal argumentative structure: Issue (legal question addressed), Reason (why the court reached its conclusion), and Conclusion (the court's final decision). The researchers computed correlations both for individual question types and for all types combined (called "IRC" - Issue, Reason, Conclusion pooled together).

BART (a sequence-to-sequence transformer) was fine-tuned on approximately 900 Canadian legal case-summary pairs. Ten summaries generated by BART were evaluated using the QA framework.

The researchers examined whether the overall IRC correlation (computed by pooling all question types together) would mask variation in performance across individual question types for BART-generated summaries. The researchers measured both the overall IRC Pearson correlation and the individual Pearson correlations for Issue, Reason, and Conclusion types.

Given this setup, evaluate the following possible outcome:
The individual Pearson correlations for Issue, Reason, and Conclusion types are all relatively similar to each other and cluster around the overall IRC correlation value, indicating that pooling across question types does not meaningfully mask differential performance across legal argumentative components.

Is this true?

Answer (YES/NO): NO